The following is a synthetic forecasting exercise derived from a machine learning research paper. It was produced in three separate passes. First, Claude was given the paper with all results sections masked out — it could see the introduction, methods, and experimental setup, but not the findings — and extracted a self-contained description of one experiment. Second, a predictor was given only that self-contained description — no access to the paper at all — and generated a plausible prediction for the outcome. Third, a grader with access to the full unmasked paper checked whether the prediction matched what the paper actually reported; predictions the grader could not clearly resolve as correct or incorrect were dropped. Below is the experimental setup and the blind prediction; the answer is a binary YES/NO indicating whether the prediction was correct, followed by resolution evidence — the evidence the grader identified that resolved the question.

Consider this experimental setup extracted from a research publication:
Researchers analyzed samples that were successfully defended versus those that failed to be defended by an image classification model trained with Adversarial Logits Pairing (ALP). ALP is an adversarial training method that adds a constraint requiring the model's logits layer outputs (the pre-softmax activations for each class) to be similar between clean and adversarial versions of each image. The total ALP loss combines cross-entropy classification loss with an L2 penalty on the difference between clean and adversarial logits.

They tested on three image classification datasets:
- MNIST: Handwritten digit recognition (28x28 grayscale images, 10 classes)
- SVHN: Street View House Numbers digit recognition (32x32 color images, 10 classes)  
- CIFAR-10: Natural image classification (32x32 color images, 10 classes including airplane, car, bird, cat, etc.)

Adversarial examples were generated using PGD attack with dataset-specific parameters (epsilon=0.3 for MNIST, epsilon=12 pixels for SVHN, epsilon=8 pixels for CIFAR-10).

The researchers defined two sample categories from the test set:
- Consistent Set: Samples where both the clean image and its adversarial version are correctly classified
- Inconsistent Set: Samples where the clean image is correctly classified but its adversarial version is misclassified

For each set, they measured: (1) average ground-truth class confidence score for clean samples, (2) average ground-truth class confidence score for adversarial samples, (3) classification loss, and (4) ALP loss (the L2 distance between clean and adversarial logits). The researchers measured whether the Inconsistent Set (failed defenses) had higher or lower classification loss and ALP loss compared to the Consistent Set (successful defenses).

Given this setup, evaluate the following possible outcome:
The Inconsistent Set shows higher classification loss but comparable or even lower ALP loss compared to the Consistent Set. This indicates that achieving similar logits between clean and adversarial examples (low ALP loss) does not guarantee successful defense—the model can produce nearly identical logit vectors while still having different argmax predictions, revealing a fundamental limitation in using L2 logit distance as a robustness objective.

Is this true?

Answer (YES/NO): NO